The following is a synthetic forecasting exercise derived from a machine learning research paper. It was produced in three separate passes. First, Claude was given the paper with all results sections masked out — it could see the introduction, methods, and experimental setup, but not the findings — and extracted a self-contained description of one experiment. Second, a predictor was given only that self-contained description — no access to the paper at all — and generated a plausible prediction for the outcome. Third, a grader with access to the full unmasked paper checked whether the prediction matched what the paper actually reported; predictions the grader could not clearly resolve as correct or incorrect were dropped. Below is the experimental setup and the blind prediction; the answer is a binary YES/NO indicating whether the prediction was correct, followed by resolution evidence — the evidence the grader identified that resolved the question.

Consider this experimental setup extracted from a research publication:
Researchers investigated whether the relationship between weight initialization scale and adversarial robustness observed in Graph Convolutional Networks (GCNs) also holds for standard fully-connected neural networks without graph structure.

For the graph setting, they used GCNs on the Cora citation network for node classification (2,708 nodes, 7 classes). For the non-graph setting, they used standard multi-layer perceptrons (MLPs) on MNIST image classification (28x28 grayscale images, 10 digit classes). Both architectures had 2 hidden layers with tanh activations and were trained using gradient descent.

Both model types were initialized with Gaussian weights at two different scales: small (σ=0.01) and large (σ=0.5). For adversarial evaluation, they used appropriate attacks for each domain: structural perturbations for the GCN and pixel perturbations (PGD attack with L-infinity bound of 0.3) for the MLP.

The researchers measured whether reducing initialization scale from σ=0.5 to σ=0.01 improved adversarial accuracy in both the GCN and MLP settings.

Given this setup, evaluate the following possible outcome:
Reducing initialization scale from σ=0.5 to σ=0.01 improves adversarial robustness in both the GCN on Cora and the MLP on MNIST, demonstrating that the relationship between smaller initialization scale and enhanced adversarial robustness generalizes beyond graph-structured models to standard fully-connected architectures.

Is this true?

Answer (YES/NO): YES